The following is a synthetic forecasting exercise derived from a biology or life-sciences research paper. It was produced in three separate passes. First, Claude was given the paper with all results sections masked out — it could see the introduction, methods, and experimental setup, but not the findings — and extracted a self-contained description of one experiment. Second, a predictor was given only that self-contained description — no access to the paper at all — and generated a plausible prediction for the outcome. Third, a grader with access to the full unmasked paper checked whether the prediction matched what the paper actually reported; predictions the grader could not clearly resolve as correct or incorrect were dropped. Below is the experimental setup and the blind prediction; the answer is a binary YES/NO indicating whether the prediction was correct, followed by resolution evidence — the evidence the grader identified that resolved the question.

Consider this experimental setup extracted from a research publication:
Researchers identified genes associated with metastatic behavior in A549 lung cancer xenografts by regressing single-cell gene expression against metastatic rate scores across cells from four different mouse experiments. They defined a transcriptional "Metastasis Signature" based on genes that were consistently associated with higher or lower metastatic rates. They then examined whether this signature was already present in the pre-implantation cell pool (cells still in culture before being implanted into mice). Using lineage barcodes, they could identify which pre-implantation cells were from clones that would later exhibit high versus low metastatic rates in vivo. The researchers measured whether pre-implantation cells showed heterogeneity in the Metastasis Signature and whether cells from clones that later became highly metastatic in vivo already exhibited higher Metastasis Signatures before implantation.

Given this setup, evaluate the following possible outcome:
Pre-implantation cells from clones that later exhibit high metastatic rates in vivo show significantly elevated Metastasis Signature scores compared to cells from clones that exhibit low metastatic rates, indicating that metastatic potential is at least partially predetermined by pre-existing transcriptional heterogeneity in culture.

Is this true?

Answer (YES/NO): YES